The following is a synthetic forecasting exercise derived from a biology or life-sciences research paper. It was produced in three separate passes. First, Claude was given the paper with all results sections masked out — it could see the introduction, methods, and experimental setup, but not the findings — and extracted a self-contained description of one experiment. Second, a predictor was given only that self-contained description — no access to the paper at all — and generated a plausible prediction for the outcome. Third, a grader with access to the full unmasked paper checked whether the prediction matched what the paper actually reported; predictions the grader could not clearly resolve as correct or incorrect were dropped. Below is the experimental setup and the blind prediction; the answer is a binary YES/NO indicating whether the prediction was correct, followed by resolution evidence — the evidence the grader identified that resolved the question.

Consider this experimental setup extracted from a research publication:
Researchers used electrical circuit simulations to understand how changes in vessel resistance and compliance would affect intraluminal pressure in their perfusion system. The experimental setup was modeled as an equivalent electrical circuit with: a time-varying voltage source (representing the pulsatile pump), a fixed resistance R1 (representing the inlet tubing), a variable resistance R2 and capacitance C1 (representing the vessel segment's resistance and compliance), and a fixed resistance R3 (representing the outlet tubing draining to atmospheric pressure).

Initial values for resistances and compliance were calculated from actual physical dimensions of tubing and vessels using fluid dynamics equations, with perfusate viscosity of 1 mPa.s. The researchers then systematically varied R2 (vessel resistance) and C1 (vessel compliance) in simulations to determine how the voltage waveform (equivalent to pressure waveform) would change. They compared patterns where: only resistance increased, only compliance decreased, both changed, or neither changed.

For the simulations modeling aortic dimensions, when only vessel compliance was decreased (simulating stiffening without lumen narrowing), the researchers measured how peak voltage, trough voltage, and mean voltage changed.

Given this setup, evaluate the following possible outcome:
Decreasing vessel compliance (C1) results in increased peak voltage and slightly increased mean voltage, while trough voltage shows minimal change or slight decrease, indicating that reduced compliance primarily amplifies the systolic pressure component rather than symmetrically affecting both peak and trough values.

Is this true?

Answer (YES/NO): NO